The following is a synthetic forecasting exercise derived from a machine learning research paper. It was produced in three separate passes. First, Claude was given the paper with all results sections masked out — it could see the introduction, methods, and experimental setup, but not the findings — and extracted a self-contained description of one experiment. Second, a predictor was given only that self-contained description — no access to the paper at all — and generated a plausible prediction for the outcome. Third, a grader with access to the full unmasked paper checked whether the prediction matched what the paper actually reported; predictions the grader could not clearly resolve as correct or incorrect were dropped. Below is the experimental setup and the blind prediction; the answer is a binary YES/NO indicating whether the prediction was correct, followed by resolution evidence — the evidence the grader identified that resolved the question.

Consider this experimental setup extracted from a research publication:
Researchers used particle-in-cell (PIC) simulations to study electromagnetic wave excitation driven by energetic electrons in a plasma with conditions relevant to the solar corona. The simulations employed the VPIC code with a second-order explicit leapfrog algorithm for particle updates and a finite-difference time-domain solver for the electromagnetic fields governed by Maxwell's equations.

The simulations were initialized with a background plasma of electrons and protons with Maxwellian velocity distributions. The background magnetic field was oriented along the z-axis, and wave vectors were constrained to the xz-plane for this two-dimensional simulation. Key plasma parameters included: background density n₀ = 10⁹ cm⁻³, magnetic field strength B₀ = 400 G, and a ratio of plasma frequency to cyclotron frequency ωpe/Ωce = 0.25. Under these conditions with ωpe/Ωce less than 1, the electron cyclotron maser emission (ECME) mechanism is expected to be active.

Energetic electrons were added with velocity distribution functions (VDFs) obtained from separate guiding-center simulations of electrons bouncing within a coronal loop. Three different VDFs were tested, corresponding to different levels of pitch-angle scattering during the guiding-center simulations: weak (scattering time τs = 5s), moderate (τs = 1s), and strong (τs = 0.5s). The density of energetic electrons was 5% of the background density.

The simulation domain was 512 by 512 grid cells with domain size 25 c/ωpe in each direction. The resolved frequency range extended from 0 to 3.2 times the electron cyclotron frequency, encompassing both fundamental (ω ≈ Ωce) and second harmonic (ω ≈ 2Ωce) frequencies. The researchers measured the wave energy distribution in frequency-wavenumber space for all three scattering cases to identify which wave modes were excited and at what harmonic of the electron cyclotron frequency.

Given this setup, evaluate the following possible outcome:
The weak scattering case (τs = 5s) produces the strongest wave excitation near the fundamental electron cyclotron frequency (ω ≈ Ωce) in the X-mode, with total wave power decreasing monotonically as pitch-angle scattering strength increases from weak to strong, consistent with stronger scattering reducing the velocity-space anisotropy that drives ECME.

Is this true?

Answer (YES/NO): NO